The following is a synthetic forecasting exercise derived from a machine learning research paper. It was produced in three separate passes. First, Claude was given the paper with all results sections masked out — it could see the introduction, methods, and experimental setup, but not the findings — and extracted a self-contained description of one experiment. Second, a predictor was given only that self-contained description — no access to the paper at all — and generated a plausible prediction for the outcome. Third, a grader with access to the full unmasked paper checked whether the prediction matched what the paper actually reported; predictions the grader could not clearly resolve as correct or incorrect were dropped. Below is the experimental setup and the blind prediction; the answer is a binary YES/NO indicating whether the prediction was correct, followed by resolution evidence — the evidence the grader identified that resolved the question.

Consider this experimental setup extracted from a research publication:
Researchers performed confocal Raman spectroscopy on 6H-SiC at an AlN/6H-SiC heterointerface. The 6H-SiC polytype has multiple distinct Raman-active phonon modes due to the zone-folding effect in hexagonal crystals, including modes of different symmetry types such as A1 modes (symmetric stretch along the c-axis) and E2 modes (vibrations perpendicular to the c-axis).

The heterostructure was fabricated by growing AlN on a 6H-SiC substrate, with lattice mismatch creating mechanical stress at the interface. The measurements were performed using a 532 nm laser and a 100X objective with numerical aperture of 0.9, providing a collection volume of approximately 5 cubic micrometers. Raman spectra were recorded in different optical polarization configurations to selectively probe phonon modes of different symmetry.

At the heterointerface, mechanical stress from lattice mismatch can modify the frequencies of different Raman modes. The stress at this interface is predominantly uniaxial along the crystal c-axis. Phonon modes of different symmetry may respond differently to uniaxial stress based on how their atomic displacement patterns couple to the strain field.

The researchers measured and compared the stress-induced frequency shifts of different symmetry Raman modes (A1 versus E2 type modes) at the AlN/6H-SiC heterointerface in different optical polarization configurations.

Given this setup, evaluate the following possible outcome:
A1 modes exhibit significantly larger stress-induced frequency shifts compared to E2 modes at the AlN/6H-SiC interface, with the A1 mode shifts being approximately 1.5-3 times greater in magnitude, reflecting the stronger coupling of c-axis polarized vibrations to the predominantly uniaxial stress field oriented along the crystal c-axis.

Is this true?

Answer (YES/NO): NO